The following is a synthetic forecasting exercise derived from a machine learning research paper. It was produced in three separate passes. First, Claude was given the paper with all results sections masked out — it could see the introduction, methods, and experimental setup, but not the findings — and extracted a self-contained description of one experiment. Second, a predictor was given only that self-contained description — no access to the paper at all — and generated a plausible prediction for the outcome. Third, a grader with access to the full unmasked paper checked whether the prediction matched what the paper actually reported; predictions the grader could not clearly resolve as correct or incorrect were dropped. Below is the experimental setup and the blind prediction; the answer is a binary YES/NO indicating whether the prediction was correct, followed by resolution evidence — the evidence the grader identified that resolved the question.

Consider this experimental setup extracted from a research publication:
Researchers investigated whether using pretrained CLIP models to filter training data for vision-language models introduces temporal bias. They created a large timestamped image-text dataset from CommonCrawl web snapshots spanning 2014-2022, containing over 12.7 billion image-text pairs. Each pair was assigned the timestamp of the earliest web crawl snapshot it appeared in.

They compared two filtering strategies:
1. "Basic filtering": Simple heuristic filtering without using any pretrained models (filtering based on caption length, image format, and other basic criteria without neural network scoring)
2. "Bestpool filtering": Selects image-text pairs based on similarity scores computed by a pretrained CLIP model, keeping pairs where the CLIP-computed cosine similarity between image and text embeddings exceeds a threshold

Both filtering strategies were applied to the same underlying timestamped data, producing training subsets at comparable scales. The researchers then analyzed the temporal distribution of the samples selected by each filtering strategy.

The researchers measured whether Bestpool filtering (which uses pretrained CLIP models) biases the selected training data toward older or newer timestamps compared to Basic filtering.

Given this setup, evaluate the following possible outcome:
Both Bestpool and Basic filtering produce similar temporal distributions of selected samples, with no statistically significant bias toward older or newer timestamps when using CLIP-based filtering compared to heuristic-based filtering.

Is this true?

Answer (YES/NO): NO